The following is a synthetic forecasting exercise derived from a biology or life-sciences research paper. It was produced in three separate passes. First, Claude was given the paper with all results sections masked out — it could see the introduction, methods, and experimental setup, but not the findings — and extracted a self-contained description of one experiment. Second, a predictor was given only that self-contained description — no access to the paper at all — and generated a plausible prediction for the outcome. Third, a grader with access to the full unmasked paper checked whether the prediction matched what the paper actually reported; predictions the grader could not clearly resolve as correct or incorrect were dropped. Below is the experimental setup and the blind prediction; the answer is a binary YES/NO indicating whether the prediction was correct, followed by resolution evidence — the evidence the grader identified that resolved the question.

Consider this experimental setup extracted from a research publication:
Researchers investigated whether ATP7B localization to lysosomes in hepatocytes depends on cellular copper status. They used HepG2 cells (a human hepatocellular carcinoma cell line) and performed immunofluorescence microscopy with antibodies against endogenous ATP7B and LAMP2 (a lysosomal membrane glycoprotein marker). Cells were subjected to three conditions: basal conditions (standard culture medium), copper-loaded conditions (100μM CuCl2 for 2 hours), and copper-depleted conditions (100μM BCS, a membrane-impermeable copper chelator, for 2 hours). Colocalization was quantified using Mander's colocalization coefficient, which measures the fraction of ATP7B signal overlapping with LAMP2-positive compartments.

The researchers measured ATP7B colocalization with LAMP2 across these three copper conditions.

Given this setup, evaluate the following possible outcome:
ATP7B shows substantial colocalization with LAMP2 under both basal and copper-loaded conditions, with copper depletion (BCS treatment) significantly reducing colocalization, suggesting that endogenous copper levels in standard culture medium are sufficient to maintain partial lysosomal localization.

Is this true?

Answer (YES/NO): NO